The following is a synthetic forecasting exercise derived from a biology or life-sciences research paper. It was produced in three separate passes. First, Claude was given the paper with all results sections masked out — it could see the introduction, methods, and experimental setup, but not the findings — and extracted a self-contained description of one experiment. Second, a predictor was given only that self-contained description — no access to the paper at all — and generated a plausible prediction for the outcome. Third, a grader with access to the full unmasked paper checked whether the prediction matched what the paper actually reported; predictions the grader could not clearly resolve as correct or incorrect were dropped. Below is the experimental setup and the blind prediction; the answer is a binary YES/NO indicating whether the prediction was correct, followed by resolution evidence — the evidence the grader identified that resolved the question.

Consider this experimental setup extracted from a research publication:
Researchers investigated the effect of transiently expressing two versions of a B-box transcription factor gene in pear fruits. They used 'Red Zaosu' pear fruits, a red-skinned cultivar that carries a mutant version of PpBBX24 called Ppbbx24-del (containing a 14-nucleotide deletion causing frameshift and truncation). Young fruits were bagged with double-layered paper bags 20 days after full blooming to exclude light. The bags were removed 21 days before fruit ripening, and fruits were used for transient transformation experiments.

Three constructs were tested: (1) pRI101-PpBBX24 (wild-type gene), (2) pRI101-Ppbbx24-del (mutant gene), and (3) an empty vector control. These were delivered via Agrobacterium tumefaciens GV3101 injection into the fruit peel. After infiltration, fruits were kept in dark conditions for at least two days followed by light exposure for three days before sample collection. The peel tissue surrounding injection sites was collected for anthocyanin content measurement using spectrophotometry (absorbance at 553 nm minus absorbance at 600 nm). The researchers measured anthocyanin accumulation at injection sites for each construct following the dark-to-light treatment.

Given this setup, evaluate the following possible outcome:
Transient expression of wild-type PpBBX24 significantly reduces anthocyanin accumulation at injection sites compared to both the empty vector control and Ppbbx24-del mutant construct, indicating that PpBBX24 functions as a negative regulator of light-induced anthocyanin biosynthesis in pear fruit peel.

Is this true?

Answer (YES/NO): NO